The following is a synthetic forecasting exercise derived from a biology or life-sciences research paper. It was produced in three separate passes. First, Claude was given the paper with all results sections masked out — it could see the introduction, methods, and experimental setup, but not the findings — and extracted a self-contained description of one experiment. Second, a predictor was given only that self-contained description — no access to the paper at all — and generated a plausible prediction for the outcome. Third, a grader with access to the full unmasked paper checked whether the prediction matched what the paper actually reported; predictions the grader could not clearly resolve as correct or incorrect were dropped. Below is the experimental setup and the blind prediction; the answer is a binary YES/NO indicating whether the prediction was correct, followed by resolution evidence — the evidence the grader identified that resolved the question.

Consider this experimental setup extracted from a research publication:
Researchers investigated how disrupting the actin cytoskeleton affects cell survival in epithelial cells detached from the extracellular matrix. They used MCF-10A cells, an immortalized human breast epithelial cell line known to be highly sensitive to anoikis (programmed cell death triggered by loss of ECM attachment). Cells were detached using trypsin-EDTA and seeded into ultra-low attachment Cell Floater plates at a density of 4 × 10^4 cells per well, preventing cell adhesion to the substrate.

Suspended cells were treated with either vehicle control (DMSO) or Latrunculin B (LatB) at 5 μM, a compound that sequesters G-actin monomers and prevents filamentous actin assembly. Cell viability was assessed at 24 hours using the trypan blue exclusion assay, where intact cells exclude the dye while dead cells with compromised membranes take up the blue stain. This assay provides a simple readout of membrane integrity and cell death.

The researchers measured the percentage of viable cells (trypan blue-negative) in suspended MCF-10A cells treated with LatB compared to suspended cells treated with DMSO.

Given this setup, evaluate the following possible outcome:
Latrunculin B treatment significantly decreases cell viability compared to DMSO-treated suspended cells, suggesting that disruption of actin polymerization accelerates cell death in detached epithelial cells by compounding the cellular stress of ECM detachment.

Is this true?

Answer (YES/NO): NO